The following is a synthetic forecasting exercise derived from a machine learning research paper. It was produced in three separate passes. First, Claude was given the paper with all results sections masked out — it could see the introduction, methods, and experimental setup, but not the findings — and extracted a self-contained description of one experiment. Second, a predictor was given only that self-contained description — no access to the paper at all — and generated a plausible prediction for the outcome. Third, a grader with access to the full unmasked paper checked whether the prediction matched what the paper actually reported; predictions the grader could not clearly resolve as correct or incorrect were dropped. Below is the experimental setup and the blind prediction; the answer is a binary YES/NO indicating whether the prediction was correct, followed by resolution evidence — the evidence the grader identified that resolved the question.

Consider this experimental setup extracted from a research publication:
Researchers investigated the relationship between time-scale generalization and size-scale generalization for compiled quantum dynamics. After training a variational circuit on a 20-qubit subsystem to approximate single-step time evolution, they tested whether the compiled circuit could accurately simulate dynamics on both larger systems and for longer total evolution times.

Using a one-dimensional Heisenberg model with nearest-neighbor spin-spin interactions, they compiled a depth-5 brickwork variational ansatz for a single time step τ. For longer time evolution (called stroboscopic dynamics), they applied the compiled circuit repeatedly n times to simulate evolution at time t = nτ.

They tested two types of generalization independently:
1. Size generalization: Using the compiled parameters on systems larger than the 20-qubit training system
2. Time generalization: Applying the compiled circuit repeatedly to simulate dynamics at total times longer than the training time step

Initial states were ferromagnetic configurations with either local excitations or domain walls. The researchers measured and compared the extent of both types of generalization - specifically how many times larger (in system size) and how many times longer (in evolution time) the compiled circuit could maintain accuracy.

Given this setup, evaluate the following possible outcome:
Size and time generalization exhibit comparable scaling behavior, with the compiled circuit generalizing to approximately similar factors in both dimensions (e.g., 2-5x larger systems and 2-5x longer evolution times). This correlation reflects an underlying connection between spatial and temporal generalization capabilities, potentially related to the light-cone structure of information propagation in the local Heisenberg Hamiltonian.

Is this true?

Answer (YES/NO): NO